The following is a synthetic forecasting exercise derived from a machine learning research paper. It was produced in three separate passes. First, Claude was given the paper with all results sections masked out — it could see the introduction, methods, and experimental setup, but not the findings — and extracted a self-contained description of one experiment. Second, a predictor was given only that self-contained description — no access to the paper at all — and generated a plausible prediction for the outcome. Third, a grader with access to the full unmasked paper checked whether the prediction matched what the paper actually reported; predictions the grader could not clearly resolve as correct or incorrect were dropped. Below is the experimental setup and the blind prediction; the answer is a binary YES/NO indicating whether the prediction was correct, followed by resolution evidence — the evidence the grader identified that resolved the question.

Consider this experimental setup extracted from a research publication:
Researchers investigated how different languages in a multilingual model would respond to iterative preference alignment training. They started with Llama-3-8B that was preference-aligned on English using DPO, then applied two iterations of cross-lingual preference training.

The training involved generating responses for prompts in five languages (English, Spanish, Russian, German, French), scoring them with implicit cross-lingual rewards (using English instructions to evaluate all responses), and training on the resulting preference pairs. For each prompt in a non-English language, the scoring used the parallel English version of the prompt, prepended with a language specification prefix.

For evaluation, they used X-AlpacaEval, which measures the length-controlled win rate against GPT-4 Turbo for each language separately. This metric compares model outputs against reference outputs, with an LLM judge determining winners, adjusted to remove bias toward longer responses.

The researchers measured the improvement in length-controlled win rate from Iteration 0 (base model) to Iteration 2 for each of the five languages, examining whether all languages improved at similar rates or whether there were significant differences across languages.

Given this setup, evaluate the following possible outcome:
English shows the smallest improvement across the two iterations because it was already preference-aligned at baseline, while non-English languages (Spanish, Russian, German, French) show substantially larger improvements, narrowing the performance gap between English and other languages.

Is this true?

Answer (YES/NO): YES